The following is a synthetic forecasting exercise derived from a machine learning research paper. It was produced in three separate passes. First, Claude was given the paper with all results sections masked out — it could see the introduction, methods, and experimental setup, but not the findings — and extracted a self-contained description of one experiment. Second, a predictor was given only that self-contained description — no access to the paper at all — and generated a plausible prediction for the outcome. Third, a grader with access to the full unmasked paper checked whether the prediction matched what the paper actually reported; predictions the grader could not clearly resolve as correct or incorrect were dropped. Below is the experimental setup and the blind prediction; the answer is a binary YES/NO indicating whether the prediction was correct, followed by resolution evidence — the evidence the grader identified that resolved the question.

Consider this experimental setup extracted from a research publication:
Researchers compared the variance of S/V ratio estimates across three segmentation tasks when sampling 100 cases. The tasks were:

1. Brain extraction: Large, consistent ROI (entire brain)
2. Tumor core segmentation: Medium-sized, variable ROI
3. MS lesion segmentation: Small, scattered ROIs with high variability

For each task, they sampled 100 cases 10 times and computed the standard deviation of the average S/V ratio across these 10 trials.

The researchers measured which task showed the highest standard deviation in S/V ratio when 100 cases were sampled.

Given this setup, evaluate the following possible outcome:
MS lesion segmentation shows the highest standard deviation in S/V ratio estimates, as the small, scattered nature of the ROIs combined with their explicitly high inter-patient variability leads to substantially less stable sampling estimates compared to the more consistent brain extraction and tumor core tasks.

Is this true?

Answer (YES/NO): YES